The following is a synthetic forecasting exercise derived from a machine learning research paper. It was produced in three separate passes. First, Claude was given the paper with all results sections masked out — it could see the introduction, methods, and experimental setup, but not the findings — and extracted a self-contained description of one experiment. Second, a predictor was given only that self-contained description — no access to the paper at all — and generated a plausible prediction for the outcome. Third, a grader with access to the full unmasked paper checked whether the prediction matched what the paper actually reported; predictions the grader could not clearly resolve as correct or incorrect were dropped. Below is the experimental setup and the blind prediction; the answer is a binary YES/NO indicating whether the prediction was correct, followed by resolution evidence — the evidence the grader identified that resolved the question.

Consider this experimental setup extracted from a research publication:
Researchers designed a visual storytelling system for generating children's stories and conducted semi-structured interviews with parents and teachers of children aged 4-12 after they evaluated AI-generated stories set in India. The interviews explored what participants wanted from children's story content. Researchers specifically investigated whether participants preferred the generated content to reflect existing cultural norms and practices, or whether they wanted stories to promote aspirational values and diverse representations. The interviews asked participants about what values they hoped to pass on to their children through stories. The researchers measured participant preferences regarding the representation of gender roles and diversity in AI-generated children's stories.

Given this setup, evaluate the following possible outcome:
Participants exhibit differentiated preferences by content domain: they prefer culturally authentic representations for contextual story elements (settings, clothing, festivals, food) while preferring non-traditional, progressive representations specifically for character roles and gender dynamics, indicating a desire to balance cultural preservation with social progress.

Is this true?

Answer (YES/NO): NO